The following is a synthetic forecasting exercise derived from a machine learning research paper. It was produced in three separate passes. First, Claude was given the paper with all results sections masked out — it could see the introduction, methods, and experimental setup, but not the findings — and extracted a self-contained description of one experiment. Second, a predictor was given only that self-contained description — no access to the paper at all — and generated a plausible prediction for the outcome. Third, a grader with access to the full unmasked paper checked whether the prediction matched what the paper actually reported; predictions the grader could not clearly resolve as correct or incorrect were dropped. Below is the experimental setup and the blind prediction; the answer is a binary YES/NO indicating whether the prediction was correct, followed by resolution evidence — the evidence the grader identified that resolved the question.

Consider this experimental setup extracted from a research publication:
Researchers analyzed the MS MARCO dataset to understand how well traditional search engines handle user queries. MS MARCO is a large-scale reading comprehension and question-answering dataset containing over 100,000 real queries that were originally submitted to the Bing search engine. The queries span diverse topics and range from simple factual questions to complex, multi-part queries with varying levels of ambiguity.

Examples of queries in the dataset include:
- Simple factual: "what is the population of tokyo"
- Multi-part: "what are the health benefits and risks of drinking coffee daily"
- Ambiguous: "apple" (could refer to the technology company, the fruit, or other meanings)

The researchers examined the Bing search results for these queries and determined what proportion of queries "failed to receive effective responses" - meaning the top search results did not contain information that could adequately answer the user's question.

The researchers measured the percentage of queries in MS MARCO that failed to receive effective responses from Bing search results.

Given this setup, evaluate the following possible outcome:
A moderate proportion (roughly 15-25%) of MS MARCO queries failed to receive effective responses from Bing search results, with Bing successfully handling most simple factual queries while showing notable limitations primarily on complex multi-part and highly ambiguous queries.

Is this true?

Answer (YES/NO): NO